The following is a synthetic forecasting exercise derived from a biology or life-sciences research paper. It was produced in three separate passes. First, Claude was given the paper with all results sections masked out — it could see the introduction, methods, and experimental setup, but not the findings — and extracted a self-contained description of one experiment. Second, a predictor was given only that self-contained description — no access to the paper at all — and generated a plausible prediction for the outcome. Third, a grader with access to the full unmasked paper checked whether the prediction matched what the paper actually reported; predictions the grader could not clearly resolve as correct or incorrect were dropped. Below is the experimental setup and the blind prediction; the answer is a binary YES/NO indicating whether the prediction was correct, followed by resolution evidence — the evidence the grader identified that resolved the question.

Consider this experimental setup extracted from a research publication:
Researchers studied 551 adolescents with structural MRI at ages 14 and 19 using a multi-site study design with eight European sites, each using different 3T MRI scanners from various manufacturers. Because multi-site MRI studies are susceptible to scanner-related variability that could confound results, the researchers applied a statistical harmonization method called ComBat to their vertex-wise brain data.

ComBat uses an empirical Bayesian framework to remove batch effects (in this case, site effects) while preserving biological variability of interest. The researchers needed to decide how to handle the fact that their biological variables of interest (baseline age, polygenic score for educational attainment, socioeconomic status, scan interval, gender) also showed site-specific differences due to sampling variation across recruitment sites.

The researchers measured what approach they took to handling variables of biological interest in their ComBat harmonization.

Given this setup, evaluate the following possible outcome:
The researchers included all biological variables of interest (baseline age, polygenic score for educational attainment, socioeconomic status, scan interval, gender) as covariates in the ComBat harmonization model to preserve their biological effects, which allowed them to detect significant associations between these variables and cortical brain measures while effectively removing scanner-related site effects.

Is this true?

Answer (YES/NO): YES